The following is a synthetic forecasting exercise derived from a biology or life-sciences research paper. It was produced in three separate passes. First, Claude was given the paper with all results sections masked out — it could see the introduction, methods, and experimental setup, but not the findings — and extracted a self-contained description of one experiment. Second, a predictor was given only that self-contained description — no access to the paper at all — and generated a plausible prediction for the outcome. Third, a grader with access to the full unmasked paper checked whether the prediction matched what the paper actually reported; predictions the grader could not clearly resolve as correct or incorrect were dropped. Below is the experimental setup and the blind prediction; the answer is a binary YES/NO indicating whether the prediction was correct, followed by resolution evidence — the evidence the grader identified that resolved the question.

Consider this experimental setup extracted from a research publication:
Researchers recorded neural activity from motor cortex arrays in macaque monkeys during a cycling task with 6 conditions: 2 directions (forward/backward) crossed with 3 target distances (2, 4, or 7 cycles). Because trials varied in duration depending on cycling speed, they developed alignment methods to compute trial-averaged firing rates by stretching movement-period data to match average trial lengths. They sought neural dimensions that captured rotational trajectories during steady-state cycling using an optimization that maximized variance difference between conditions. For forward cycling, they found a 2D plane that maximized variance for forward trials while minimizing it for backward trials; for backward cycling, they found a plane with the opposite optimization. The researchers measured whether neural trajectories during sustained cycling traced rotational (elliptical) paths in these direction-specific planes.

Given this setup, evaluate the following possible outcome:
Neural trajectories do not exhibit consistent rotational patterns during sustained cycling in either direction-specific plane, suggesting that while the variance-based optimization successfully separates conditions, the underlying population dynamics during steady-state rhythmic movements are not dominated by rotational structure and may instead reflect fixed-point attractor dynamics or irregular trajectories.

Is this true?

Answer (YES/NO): NO